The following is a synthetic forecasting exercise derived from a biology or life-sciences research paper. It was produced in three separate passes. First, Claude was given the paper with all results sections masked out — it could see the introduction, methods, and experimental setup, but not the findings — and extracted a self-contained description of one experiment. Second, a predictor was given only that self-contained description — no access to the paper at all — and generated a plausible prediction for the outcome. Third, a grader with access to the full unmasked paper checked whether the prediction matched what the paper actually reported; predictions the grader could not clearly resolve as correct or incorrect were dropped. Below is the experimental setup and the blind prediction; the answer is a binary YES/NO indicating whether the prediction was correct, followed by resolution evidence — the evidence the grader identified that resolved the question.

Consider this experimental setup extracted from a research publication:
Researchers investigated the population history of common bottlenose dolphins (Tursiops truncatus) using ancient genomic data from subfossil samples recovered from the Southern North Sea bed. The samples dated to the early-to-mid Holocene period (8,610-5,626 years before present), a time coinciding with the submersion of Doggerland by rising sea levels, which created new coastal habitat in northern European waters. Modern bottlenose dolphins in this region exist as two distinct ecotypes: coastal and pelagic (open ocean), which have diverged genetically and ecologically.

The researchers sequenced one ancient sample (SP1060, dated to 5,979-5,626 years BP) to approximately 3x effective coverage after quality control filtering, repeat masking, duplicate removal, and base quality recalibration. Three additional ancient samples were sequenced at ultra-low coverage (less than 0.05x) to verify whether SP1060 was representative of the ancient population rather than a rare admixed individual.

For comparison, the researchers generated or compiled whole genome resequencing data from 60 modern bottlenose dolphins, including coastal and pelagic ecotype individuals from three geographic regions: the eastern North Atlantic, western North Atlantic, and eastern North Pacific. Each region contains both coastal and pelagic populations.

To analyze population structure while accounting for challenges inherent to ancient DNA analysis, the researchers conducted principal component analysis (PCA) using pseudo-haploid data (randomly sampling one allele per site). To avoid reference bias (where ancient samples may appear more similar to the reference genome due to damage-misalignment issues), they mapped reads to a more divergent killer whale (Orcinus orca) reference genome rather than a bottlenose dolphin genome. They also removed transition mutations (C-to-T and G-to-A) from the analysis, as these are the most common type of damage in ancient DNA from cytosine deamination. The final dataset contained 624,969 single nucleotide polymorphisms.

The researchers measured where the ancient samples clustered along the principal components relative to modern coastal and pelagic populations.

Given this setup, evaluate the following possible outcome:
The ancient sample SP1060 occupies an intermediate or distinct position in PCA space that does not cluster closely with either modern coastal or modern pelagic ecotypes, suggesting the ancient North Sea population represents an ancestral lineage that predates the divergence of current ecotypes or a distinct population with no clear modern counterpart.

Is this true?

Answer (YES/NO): NO